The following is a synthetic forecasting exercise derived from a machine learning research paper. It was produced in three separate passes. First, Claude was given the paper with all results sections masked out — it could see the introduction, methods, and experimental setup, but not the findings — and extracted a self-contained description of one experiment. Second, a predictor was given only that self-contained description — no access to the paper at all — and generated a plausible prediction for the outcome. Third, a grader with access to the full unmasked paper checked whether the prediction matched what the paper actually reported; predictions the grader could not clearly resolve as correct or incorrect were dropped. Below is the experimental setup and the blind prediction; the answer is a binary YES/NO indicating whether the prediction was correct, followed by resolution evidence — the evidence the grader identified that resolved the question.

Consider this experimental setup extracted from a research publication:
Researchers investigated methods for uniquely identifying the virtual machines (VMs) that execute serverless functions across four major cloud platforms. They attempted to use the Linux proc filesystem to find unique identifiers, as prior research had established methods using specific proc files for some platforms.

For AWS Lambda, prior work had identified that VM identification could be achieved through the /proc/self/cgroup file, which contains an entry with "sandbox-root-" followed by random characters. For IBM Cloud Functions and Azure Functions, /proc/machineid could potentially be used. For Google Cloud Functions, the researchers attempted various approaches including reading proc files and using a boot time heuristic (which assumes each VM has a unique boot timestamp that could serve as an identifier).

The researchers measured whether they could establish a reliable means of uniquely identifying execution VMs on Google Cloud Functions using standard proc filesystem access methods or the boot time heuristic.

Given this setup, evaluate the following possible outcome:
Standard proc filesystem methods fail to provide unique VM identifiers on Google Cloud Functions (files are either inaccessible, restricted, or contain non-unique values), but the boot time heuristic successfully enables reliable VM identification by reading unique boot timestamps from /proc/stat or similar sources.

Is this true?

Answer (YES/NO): NO